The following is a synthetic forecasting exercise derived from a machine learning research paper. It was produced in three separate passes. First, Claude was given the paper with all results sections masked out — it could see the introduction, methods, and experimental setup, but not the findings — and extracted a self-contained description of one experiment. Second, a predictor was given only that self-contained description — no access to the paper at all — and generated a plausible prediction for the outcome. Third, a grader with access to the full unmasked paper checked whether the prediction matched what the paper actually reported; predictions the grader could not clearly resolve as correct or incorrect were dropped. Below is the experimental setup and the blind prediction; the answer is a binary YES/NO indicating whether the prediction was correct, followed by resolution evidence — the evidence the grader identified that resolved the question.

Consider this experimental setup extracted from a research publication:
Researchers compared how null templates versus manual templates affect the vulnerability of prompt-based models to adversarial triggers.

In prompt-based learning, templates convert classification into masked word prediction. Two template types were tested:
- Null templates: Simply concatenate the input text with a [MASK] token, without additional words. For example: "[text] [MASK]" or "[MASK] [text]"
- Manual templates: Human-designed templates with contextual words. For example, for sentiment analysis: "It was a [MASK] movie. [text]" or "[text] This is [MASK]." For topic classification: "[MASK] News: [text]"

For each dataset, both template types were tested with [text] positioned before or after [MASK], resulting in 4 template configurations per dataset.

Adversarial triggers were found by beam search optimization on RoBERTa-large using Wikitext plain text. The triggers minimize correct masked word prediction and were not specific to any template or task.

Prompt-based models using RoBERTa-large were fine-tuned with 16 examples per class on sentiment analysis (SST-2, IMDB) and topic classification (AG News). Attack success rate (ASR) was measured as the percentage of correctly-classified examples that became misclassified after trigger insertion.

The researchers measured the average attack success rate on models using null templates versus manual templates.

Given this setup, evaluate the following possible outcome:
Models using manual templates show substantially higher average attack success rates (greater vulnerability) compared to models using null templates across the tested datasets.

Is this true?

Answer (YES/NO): NO